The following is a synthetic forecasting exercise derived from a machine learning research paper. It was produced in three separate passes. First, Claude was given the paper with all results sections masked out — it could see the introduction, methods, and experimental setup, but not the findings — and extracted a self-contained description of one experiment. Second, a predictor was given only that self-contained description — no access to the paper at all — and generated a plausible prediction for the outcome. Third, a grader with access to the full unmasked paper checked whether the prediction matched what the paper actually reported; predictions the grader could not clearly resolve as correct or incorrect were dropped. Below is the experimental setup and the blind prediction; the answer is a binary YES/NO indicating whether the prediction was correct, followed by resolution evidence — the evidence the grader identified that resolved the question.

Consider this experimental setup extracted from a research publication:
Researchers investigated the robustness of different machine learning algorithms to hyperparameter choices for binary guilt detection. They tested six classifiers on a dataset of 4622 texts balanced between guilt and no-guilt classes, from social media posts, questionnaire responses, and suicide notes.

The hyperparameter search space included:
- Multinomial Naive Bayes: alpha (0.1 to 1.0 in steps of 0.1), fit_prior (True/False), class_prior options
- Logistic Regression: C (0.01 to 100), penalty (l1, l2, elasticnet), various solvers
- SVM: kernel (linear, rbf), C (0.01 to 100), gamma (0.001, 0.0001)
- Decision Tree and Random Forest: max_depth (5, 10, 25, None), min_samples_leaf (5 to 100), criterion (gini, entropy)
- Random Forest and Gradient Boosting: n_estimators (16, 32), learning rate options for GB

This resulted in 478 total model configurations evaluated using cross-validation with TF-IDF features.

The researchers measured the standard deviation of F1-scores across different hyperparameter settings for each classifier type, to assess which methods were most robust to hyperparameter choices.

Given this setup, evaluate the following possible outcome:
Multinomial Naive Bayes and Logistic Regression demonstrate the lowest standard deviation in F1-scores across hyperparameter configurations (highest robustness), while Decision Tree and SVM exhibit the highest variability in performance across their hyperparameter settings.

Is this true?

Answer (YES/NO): NO